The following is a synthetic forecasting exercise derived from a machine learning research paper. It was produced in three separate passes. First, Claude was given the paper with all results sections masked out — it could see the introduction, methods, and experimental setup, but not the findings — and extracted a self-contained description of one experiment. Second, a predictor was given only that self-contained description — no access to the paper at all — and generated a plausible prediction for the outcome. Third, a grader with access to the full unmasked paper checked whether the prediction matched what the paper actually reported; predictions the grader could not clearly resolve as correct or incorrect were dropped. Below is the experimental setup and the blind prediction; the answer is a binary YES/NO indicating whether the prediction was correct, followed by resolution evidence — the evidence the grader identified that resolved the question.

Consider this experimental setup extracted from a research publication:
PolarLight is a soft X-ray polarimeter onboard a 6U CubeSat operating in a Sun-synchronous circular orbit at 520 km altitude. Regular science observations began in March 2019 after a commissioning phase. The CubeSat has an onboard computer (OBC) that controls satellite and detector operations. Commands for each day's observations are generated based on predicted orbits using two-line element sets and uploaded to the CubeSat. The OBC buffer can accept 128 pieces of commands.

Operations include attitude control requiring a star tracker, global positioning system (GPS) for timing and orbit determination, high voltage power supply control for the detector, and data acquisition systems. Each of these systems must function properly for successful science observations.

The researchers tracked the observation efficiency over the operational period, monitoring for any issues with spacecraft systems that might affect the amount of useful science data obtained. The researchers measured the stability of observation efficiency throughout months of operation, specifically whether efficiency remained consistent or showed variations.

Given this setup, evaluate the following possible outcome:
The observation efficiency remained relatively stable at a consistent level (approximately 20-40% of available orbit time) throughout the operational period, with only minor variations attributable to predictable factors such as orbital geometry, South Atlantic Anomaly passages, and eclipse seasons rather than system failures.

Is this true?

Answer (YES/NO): NO